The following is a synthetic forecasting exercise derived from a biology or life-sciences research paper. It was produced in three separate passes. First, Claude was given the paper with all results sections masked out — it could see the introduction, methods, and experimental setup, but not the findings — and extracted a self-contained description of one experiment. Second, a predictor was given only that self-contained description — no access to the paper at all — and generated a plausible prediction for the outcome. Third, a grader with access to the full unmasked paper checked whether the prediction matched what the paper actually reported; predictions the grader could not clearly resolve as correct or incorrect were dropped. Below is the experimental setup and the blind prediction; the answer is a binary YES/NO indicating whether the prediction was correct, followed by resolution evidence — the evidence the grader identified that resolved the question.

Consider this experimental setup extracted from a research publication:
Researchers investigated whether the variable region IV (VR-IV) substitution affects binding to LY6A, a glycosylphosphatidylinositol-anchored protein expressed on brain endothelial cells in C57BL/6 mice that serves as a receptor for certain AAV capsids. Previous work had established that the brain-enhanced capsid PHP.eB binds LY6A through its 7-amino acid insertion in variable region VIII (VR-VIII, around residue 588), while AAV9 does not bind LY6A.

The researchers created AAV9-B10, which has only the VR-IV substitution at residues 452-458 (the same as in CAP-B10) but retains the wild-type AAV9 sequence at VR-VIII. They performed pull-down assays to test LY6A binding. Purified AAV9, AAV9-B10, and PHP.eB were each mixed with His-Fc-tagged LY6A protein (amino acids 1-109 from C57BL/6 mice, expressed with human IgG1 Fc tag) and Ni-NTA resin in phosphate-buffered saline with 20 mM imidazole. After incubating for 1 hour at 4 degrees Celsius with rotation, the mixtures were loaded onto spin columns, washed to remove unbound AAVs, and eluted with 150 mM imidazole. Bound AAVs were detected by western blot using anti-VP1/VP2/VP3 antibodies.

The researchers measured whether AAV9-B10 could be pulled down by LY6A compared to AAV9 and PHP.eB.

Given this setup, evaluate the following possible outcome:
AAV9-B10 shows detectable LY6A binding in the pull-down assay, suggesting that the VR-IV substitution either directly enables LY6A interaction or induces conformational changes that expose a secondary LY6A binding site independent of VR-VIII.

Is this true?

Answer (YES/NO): NO